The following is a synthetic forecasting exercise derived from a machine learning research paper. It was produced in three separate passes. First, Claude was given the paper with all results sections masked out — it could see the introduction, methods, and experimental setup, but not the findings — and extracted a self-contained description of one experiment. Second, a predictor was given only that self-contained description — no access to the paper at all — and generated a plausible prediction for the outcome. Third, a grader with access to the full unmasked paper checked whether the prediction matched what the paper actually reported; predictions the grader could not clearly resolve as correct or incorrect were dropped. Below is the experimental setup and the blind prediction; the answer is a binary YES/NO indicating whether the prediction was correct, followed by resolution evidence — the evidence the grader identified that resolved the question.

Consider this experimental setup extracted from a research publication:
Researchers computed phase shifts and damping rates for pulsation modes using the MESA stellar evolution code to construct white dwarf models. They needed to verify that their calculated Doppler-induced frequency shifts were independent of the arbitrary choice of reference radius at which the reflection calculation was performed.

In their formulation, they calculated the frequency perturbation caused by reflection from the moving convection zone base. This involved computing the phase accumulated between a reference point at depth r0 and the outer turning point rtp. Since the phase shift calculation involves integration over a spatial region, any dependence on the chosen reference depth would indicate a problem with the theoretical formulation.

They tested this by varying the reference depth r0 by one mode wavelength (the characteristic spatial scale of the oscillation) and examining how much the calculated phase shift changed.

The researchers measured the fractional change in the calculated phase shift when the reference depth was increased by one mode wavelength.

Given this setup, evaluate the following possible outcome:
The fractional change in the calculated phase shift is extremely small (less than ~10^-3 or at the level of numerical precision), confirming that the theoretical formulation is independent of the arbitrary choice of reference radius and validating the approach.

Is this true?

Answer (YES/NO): YES